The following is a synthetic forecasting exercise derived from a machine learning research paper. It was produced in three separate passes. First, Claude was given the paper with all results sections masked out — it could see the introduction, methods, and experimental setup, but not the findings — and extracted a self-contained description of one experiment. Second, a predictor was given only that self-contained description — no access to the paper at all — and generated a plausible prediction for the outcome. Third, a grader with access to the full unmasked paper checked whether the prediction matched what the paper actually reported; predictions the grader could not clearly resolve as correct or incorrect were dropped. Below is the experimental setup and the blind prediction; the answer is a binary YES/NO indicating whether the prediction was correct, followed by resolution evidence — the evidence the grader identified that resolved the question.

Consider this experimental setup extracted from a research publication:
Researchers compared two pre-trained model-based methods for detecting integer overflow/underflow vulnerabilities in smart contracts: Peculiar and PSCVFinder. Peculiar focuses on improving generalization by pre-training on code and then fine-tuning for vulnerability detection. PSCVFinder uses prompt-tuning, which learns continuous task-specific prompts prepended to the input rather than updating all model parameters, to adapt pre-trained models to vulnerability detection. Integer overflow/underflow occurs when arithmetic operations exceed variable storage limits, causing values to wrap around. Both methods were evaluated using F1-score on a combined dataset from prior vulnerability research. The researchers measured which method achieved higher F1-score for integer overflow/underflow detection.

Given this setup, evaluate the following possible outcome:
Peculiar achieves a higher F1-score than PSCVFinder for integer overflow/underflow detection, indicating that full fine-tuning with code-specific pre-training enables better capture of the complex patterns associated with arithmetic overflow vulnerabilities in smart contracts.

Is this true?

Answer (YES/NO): YES